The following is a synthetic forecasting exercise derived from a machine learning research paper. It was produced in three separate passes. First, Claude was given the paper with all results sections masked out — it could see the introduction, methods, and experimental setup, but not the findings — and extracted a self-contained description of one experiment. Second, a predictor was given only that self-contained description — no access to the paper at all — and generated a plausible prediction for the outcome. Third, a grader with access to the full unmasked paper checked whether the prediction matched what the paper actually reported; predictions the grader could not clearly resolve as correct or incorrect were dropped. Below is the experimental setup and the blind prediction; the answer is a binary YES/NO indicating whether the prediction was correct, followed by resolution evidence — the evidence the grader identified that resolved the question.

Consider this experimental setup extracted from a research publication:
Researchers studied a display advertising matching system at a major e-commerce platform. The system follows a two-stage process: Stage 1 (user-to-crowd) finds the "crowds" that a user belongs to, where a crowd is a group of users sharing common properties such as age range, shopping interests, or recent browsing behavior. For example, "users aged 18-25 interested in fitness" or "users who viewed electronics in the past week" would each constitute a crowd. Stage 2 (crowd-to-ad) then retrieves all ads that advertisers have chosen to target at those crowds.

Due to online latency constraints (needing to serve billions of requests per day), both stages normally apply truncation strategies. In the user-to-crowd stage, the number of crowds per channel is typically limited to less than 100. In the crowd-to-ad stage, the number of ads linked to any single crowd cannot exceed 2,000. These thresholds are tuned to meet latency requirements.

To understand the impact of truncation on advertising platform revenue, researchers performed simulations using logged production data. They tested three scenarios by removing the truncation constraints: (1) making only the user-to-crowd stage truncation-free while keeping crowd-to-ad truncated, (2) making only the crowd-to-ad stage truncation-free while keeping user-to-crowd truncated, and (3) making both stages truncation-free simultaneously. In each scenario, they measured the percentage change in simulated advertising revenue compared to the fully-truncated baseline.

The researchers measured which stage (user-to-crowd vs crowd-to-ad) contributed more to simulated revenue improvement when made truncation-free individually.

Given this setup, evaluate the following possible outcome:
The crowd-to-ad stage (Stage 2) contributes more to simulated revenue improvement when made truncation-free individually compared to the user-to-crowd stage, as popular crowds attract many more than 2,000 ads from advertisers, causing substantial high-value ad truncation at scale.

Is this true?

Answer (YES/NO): NO